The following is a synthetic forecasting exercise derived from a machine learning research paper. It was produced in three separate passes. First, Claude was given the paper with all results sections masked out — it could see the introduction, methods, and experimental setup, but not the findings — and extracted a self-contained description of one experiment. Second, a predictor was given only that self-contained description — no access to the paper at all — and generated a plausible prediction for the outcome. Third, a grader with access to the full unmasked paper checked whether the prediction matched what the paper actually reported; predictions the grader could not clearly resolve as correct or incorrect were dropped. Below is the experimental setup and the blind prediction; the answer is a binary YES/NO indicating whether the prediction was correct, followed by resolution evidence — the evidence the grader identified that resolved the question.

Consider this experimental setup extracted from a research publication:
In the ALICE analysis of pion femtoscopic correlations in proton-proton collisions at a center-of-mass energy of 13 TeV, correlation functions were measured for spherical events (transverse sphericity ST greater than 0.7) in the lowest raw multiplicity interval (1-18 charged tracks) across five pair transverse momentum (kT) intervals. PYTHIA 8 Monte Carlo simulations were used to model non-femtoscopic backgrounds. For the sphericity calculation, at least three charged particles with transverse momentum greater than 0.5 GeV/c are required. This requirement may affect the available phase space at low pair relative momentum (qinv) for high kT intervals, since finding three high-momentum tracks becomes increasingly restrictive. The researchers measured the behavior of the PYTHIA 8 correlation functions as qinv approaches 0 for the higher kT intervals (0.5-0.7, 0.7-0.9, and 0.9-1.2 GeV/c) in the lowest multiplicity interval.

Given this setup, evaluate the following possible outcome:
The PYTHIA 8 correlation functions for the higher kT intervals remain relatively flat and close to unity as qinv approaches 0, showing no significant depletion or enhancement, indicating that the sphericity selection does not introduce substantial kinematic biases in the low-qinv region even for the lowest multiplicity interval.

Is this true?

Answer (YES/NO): NO